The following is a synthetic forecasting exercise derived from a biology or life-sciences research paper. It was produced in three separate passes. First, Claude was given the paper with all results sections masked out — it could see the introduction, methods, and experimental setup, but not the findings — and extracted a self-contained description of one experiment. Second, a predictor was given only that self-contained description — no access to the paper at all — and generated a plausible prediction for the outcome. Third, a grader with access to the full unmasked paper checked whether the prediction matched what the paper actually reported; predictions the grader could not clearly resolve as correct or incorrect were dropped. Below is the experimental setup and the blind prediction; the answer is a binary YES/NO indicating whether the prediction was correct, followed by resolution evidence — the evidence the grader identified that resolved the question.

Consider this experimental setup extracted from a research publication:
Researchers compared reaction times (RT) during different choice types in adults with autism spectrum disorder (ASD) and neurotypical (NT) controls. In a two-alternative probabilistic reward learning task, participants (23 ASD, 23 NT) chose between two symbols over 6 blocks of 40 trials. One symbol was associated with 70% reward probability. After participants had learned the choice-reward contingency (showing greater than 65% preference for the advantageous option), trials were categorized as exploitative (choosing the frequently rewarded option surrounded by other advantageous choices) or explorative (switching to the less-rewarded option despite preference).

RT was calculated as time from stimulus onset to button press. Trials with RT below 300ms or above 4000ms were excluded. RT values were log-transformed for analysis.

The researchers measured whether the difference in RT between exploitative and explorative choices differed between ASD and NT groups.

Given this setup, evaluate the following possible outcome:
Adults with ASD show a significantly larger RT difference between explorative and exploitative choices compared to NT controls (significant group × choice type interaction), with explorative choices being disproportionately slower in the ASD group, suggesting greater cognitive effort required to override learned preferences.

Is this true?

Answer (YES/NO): NO